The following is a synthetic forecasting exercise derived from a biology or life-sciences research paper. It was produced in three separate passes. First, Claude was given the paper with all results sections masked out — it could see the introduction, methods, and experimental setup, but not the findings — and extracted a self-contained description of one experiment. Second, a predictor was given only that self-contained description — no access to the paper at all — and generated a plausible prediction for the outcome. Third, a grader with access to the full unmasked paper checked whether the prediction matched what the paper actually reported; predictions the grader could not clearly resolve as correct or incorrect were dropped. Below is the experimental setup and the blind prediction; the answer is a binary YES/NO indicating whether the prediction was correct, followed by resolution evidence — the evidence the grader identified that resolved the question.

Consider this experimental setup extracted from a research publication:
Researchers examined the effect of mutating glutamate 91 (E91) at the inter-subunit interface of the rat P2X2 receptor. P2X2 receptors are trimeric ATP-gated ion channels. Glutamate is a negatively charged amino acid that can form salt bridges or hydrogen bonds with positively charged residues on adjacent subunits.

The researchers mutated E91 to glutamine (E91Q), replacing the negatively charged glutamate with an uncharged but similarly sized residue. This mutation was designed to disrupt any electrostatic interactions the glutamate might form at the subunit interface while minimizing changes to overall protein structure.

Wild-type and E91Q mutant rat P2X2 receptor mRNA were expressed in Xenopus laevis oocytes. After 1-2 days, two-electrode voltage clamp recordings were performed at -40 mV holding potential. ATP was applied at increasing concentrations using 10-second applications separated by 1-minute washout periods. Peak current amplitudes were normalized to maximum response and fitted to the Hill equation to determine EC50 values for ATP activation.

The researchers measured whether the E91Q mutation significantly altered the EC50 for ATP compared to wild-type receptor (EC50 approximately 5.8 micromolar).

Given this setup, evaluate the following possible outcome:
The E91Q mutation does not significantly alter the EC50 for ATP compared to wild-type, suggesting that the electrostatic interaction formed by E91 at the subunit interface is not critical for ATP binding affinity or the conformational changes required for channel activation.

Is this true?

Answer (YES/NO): NO